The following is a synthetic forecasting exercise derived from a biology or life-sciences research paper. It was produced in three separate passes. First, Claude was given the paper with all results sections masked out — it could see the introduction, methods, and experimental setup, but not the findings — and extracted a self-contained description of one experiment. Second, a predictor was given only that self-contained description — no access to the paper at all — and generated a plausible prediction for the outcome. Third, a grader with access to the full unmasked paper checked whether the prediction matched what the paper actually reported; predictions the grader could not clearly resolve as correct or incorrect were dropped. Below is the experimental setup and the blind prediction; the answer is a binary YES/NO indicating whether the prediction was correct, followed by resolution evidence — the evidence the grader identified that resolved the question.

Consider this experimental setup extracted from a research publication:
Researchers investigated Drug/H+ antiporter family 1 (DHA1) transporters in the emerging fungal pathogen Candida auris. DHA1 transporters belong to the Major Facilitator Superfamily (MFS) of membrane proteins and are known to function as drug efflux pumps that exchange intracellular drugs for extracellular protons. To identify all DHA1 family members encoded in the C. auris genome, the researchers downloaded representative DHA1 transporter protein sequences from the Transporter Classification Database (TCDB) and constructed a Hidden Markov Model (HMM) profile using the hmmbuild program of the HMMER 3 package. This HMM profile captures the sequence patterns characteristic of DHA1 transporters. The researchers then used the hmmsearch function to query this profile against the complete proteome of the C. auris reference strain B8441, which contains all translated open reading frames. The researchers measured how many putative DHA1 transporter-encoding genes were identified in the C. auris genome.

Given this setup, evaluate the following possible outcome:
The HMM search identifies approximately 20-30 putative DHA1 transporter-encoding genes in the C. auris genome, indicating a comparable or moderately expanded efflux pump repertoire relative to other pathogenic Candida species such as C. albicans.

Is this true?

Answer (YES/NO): NO